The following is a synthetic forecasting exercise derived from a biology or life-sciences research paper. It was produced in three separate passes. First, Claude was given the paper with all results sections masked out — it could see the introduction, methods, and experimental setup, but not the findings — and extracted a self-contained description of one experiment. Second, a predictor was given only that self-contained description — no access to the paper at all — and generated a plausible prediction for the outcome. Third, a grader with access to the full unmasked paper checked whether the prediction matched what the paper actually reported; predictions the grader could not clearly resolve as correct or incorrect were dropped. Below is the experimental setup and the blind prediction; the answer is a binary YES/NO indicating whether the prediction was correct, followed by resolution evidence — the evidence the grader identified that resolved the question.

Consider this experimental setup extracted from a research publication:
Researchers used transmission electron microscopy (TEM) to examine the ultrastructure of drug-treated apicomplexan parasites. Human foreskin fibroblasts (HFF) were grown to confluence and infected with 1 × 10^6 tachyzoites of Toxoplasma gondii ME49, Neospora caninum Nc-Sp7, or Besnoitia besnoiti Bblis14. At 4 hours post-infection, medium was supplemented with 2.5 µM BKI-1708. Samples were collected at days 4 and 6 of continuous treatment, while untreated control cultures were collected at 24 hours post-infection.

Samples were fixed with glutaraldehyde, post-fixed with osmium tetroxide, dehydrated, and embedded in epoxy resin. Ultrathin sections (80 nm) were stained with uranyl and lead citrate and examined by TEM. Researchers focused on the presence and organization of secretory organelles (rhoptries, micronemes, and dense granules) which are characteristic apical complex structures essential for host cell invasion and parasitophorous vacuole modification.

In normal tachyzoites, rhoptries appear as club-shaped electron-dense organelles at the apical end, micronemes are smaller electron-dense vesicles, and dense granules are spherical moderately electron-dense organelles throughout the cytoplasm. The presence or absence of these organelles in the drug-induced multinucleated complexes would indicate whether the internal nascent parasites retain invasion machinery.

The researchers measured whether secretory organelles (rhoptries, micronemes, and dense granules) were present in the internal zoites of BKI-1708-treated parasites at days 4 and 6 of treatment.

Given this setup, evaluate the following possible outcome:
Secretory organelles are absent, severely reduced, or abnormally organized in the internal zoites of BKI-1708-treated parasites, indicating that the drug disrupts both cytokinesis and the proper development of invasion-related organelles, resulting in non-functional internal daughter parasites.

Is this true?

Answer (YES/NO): NO